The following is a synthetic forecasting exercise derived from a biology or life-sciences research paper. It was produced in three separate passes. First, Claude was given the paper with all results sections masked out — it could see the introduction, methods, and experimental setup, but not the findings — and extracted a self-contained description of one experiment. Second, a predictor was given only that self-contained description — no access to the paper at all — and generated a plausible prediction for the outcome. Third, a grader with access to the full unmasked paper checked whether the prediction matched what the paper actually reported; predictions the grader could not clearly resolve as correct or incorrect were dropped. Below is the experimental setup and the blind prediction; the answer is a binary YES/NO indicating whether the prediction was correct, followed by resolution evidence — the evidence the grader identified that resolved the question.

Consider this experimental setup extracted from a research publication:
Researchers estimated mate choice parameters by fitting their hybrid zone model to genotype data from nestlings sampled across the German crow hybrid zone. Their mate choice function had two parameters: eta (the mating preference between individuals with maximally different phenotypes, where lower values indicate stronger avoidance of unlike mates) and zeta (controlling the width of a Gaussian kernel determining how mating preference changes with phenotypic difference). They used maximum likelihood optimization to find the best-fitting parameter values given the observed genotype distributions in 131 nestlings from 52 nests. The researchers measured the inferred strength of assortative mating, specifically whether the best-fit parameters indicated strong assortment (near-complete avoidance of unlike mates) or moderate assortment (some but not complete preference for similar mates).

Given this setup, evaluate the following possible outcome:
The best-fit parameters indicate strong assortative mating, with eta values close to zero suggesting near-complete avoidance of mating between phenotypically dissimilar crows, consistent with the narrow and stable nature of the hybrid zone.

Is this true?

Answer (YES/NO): NO